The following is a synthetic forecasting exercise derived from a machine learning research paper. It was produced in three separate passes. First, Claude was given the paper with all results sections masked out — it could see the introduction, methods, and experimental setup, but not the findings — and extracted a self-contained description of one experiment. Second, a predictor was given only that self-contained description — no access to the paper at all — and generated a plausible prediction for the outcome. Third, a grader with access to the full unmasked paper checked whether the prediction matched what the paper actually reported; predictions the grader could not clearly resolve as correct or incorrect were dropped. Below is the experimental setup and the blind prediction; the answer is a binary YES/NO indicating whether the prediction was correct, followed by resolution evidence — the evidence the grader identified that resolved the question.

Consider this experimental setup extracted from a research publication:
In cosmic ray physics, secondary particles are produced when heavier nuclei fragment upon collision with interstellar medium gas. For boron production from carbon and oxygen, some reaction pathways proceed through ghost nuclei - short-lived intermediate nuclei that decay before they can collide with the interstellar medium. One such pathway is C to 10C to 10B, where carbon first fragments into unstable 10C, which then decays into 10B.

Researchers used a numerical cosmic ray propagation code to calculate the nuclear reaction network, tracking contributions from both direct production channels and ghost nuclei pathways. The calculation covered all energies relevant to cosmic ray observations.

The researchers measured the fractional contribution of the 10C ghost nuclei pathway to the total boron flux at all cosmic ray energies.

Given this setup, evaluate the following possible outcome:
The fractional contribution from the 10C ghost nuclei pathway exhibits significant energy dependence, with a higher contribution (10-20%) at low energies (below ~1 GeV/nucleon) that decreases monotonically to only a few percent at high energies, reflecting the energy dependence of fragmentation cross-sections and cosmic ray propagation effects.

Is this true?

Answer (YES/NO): NO